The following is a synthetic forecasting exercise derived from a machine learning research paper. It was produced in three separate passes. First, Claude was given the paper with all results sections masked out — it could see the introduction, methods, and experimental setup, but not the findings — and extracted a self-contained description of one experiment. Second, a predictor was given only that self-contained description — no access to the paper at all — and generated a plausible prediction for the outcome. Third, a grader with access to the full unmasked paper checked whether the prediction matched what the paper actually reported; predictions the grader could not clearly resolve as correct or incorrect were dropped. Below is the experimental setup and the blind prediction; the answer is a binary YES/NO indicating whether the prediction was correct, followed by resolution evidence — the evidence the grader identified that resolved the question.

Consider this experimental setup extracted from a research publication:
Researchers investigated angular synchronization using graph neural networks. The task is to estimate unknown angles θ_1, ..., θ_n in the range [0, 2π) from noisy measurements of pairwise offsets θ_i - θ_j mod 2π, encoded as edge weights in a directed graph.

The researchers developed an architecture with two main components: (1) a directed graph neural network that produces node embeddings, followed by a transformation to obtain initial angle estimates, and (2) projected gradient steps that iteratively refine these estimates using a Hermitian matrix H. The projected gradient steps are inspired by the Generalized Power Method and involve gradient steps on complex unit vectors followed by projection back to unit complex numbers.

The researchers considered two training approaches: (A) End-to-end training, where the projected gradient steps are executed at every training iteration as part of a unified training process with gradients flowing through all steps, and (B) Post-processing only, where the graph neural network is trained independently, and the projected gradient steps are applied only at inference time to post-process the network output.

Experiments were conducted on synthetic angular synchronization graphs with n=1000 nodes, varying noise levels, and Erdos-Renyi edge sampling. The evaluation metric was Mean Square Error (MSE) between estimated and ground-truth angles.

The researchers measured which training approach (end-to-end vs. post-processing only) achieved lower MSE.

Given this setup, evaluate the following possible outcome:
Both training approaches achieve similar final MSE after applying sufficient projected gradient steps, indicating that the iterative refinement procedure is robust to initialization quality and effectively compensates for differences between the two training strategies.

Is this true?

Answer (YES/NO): NO